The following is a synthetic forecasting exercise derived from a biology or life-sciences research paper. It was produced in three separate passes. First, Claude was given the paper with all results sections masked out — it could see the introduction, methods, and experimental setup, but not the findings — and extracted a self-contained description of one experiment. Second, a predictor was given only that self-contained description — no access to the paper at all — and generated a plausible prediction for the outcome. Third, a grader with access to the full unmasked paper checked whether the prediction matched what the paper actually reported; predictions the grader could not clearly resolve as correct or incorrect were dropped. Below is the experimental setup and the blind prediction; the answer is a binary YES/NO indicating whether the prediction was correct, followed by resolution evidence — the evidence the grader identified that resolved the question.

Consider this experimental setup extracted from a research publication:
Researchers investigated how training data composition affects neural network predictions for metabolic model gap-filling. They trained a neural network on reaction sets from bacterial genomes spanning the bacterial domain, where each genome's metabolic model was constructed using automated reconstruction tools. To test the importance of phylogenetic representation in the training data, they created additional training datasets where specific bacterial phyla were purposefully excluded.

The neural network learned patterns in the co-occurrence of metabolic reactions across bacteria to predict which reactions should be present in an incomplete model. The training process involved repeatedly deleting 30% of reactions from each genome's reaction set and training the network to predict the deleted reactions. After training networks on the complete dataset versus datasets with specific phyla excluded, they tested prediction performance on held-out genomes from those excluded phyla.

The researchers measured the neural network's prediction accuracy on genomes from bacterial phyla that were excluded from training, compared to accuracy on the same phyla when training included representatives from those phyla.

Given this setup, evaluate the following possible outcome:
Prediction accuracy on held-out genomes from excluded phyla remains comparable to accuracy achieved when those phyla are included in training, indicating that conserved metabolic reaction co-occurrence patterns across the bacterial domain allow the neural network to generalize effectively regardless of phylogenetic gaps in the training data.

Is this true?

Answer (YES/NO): NO